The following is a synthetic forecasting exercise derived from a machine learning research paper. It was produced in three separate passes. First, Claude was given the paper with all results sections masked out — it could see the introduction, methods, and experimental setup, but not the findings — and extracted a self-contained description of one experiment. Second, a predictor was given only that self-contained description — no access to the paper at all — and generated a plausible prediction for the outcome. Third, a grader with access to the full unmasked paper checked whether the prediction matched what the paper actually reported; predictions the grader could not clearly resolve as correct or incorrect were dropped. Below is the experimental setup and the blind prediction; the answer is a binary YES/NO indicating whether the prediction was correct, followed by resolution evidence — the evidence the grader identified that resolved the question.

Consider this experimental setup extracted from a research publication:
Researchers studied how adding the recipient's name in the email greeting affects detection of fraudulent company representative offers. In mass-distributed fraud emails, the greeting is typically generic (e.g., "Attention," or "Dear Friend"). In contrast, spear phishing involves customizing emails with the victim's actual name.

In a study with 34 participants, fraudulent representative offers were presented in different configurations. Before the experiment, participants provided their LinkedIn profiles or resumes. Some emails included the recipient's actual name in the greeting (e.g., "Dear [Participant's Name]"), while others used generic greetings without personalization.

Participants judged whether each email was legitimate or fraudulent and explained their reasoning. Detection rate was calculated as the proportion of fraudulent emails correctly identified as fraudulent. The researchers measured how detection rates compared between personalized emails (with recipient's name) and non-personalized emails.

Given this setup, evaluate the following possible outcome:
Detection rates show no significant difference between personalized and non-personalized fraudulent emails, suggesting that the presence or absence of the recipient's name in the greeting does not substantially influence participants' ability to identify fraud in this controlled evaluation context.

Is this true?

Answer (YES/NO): NO